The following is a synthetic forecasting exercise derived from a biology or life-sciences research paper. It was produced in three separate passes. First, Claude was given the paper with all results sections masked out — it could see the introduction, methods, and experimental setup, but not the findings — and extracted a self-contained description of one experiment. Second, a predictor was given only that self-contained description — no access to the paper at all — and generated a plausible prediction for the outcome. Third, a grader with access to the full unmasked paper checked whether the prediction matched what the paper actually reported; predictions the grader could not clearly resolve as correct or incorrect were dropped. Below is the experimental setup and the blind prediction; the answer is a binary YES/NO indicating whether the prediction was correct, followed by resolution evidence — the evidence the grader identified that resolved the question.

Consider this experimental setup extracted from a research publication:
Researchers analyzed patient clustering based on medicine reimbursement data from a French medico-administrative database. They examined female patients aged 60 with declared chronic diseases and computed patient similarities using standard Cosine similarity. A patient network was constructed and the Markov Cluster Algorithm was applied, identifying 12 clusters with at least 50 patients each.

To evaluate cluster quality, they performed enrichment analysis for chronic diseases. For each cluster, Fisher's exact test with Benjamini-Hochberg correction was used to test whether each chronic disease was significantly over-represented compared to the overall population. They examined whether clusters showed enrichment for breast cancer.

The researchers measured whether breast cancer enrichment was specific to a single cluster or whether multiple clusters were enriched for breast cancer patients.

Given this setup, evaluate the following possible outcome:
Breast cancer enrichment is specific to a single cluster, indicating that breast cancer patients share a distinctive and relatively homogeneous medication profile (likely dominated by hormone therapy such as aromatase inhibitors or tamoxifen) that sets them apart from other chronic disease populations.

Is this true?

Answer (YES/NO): NO